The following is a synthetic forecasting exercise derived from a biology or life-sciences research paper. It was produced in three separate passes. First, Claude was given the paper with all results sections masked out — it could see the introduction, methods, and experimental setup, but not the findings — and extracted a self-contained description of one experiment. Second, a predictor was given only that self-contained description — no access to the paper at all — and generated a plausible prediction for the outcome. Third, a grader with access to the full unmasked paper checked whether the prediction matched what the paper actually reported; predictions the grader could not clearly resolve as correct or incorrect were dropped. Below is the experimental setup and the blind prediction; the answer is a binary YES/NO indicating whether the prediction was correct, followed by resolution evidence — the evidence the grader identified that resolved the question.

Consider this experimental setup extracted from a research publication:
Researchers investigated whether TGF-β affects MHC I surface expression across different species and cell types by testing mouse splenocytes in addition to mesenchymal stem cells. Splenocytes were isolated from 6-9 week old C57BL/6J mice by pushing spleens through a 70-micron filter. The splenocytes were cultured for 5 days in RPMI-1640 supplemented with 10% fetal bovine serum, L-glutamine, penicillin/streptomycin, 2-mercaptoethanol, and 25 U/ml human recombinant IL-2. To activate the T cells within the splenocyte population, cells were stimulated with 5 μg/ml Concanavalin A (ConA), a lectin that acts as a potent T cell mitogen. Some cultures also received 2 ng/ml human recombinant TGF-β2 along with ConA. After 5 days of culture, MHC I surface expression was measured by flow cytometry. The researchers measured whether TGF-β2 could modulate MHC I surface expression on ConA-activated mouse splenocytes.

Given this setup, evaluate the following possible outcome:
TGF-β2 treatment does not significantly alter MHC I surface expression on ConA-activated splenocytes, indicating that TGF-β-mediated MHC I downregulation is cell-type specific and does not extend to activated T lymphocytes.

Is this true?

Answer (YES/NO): NO